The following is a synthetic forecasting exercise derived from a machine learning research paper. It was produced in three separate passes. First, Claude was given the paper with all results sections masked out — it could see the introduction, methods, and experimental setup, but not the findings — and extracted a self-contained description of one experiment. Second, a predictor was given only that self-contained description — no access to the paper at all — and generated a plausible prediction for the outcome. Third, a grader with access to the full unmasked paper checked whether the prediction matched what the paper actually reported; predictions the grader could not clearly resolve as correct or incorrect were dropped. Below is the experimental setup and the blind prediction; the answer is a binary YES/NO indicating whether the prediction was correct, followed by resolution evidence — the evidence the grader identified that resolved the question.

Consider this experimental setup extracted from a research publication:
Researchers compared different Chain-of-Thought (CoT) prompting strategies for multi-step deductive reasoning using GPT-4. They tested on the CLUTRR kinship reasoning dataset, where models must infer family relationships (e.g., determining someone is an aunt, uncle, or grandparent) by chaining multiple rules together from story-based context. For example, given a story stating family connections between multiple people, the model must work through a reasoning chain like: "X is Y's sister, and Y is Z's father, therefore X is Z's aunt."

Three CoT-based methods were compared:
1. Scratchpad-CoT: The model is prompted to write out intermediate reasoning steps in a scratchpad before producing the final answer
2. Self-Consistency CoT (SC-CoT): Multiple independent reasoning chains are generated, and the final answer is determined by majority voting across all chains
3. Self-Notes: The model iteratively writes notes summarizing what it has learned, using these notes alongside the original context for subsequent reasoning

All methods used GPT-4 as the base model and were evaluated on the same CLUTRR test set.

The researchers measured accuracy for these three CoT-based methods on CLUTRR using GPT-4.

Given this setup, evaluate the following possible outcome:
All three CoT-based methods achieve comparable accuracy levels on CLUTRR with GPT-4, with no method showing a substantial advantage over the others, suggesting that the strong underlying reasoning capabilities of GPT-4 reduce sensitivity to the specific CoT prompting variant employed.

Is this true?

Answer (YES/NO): NO